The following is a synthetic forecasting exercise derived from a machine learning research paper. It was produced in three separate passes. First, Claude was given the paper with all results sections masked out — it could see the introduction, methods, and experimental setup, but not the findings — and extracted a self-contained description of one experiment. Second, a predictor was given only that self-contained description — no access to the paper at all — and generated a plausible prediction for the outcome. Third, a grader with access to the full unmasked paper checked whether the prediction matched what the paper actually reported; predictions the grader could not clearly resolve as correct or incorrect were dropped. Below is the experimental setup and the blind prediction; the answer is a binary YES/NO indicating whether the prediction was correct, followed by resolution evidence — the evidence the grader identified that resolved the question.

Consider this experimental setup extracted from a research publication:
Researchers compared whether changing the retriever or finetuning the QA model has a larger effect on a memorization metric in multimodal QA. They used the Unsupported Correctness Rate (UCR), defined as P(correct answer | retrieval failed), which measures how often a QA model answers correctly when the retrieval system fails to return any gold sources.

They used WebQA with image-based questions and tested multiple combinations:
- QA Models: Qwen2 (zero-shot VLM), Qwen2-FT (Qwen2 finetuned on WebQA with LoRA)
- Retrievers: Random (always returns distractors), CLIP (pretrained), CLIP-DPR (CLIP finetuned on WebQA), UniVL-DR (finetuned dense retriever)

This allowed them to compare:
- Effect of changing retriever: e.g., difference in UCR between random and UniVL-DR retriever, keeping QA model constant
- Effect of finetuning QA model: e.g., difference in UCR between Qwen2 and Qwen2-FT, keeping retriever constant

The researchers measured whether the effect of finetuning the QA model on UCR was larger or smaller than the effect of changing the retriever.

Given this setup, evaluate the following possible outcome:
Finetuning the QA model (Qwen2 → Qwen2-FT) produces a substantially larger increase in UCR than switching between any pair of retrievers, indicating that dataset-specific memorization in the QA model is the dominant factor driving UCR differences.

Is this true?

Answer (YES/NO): YES